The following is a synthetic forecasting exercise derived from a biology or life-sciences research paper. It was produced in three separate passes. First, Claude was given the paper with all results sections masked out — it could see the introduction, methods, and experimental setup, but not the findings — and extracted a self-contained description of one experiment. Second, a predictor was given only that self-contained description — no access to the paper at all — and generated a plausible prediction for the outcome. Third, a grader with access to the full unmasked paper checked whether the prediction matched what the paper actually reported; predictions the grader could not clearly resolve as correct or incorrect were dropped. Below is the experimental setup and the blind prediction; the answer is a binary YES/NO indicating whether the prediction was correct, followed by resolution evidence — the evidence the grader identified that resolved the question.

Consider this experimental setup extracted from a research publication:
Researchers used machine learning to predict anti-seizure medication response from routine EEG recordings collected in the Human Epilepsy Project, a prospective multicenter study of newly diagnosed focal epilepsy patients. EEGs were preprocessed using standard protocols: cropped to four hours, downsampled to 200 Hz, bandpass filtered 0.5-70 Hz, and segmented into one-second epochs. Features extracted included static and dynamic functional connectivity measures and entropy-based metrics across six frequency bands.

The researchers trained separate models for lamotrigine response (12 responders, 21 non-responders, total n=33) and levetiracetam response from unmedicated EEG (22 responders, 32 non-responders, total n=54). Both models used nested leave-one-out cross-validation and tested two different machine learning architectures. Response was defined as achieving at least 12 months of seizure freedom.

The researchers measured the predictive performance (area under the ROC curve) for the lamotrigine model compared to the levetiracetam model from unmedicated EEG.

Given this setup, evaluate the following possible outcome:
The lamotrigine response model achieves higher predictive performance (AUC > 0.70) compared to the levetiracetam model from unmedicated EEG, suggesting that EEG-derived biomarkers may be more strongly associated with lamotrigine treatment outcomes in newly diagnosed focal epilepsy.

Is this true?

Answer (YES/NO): NO